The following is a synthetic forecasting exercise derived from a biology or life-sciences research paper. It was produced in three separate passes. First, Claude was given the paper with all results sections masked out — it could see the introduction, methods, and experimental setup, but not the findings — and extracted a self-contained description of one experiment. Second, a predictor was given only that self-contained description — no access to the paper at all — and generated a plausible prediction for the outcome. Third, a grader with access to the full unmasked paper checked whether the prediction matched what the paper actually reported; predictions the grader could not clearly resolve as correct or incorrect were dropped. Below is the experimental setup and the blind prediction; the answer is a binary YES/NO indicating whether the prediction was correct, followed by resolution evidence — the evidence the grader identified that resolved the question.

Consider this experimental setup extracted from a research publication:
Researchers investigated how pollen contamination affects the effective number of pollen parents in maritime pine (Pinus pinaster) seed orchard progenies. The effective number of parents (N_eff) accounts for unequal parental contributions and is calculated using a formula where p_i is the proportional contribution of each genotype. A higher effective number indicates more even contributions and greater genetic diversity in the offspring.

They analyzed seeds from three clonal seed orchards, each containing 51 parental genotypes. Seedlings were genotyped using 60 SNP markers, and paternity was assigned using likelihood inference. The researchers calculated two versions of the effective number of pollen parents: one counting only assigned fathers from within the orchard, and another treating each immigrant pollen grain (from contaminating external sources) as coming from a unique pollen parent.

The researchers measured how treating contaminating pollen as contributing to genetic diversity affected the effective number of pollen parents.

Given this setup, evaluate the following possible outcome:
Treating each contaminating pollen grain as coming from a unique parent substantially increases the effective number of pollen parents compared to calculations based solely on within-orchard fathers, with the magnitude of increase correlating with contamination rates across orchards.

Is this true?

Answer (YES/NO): YES